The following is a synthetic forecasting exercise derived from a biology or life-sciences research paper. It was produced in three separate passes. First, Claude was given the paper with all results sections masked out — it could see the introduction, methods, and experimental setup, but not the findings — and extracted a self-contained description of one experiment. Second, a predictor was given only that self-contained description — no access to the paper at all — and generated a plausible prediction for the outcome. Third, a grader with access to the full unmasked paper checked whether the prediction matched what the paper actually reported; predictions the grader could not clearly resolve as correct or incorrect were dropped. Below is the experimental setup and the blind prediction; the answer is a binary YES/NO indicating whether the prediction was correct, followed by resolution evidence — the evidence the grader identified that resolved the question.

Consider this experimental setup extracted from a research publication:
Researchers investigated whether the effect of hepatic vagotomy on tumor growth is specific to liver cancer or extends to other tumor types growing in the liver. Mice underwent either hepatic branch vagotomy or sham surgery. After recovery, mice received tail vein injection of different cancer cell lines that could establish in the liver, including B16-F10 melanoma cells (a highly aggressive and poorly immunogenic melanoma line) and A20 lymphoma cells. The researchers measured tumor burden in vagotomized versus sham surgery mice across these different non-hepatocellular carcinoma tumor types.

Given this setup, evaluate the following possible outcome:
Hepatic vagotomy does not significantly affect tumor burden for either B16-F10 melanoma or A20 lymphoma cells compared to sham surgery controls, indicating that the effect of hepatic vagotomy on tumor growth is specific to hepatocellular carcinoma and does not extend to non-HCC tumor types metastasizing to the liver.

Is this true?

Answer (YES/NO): NO